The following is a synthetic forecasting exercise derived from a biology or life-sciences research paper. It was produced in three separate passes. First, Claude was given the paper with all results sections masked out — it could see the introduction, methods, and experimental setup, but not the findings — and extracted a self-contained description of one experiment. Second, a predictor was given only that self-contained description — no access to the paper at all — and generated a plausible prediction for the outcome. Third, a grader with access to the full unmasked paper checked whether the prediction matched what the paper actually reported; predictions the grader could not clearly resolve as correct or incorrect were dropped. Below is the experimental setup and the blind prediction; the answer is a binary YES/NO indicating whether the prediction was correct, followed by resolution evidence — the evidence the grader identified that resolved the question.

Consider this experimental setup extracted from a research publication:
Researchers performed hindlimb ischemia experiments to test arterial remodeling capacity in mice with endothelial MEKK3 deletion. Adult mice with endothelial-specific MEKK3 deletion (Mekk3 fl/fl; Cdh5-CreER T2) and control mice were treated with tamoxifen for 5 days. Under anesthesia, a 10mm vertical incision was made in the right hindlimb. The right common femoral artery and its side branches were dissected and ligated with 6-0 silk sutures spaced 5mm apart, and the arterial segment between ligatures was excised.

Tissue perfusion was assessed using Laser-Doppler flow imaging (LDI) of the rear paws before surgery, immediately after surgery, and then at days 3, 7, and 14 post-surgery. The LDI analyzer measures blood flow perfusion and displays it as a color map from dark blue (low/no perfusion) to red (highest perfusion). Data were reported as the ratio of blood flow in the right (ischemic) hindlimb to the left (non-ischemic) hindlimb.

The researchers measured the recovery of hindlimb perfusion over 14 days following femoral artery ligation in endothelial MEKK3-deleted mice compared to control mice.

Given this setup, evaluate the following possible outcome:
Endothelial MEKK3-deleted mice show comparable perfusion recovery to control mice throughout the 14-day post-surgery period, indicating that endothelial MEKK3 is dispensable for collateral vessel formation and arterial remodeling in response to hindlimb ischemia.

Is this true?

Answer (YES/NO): NO